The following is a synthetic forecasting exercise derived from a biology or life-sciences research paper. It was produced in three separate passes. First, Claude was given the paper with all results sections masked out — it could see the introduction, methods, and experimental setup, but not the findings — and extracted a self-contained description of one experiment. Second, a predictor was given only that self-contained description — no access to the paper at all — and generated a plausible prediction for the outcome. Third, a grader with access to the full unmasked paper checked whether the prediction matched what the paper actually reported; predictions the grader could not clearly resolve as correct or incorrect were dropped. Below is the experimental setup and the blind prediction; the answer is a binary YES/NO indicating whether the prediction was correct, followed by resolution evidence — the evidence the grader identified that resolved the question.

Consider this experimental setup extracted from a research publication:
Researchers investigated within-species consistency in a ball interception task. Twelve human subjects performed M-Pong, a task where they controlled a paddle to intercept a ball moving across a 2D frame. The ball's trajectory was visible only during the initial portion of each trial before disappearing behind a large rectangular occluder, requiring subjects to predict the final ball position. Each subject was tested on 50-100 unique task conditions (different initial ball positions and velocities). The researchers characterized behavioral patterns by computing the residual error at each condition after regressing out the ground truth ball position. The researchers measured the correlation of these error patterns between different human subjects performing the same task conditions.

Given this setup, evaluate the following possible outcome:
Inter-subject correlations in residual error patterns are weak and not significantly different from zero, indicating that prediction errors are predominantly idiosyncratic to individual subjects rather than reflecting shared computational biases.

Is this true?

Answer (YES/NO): NO